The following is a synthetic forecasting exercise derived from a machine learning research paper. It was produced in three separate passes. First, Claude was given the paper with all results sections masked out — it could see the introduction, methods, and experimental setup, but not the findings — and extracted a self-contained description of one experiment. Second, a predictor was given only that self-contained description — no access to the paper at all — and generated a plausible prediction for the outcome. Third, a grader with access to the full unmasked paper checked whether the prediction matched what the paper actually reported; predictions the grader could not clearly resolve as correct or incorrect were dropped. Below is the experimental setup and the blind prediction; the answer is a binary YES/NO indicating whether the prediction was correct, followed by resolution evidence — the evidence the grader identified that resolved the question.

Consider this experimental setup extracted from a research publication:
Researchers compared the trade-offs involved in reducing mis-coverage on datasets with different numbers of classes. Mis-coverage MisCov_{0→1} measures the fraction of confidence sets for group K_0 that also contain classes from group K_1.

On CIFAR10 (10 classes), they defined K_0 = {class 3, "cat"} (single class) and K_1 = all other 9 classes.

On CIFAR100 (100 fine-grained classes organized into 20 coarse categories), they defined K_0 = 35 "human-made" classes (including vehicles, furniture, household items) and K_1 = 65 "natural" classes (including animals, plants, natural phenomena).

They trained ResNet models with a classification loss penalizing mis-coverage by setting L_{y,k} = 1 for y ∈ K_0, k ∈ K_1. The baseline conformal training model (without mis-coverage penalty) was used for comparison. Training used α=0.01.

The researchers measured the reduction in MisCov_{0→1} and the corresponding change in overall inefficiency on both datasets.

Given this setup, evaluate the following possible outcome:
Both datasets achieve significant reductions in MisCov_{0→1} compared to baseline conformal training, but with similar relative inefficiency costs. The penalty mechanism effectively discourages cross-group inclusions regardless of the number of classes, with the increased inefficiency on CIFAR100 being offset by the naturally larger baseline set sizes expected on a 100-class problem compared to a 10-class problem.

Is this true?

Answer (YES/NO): NO